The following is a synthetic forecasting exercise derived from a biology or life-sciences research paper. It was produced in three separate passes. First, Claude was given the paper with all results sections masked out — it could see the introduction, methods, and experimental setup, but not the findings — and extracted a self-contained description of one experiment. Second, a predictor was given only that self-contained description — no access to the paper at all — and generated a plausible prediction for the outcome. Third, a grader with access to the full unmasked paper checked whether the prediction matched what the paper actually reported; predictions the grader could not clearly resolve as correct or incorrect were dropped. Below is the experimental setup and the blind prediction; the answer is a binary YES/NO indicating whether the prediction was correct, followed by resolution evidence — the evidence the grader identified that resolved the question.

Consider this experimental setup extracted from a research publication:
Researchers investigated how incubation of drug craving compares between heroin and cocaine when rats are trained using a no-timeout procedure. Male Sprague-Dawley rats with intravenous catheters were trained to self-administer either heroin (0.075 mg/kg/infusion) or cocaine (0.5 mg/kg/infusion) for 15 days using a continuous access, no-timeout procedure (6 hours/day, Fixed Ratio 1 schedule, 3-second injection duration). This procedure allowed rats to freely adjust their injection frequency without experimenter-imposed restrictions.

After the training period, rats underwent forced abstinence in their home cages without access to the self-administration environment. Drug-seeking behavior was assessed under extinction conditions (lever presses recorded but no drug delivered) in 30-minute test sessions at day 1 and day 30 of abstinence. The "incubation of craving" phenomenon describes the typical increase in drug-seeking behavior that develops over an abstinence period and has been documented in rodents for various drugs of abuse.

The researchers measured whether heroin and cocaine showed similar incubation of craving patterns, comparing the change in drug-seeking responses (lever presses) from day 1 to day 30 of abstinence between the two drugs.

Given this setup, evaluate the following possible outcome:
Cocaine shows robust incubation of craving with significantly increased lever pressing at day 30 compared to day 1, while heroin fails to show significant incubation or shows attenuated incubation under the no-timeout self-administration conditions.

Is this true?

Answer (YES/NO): NO